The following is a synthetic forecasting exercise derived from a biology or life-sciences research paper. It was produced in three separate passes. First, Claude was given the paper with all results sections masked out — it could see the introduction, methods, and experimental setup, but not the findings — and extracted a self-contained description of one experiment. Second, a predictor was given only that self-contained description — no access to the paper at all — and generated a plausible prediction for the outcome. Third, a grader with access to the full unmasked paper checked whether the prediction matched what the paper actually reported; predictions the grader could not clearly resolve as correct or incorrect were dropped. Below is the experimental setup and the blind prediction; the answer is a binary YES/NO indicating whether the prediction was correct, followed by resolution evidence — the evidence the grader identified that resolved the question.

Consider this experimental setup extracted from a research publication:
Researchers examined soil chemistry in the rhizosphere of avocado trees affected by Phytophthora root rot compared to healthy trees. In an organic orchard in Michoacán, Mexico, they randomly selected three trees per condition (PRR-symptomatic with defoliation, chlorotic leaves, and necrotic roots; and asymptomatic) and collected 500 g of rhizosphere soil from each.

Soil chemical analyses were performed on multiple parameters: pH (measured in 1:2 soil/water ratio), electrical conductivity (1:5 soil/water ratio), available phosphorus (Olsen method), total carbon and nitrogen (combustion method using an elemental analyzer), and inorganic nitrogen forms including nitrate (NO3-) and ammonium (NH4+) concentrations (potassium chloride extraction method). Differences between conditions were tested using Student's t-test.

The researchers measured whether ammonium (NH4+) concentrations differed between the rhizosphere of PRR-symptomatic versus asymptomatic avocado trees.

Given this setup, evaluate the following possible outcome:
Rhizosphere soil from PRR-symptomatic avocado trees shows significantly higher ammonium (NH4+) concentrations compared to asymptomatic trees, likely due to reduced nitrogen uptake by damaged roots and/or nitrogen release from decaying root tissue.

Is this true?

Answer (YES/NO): NO